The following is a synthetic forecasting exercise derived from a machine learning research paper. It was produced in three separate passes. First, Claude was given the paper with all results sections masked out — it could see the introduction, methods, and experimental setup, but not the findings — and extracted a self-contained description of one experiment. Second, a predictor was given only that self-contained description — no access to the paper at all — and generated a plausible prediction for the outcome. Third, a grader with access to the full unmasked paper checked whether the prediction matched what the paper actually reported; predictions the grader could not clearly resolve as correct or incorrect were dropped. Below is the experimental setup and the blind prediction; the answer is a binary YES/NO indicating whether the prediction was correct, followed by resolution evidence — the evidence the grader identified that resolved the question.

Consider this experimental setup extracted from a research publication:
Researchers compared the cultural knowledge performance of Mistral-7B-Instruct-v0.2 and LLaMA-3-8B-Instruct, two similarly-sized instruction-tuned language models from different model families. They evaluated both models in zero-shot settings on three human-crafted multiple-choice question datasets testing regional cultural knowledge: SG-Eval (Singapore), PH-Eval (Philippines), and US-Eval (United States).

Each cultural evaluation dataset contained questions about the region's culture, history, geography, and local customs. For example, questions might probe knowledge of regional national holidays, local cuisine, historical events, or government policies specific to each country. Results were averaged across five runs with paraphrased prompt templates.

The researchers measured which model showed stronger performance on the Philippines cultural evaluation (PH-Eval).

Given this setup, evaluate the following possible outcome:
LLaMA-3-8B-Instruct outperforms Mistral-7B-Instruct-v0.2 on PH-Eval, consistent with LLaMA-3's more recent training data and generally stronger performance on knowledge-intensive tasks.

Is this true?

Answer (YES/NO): YES